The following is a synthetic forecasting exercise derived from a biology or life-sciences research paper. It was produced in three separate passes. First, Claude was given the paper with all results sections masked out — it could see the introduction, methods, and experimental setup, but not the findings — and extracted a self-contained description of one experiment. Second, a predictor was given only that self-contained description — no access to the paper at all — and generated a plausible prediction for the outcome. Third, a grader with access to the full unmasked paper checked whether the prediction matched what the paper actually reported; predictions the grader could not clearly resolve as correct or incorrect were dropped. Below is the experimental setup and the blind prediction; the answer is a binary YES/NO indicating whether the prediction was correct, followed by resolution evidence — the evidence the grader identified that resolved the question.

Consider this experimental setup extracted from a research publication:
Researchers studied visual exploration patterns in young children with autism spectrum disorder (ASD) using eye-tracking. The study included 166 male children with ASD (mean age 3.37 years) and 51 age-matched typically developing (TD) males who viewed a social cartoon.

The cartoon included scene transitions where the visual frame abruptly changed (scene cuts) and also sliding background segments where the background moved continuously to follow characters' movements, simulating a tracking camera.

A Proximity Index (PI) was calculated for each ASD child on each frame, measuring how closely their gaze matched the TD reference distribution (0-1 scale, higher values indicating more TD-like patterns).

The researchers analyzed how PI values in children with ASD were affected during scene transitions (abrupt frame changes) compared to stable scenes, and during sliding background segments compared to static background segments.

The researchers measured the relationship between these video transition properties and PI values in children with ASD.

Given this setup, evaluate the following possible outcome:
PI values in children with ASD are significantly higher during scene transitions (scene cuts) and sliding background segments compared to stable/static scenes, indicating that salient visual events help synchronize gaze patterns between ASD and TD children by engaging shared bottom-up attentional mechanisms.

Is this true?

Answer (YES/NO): NO